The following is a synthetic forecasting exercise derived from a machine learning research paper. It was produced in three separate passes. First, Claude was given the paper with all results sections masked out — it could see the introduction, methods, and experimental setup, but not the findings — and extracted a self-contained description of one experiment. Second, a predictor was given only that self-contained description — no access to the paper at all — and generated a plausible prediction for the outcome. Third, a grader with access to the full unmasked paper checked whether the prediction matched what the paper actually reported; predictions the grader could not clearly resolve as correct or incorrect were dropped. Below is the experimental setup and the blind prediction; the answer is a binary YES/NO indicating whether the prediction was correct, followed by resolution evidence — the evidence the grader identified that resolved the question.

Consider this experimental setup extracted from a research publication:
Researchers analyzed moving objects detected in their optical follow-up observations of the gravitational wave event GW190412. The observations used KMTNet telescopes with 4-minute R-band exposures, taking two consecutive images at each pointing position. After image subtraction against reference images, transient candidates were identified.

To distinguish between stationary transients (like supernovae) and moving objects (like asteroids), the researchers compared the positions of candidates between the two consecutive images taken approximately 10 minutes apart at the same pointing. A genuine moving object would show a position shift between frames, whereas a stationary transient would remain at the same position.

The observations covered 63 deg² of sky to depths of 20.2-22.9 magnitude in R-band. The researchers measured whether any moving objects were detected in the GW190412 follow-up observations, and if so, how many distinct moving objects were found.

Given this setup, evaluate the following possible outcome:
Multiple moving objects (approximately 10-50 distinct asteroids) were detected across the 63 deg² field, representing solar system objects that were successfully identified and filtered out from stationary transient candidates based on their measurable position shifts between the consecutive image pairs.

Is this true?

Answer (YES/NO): NO